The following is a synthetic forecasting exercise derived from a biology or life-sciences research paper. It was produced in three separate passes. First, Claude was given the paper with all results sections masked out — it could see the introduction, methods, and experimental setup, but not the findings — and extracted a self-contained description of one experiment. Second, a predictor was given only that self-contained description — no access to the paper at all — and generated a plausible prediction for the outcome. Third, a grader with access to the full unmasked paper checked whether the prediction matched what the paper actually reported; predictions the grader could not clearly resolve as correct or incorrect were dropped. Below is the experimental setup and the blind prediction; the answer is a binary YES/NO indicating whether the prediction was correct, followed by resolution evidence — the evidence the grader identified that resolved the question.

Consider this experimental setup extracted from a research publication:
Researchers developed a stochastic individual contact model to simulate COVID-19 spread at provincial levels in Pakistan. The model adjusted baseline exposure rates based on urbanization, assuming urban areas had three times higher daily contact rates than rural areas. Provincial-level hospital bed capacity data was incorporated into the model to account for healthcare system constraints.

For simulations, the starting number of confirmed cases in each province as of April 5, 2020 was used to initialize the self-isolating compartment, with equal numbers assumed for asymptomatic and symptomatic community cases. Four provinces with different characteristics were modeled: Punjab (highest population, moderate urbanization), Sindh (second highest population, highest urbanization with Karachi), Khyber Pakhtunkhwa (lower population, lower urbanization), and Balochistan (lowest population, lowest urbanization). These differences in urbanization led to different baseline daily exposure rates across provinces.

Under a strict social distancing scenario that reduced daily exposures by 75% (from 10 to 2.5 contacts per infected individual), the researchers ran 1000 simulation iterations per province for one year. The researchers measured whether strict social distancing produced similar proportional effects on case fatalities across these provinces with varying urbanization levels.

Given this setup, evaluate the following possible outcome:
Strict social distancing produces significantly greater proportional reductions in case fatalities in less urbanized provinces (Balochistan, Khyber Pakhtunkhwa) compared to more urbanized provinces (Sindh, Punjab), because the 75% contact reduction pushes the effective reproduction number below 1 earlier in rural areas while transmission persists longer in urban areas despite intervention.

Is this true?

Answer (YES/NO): NO